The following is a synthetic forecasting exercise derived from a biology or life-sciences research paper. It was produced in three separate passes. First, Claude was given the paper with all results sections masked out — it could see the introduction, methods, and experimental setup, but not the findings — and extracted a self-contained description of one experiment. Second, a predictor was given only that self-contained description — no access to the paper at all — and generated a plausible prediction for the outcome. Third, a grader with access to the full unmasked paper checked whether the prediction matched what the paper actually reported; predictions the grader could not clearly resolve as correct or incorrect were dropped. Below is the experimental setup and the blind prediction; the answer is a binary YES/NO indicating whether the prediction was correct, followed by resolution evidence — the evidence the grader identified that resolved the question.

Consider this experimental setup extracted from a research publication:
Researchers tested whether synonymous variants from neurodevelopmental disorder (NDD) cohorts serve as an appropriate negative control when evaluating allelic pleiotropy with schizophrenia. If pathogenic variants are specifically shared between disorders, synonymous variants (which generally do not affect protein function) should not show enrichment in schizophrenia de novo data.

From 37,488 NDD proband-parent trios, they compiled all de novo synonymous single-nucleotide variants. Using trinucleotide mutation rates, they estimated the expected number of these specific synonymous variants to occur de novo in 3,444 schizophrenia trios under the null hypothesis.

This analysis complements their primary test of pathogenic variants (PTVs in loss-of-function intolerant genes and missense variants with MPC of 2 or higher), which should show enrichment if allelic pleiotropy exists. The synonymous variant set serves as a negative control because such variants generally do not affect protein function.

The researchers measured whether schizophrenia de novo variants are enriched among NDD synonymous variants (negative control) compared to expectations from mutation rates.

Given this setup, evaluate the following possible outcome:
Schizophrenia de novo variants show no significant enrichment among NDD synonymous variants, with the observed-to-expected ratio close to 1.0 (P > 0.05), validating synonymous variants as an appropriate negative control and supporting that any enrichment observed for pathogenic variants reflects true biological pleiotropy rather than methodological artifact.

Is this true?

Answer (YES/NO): YES